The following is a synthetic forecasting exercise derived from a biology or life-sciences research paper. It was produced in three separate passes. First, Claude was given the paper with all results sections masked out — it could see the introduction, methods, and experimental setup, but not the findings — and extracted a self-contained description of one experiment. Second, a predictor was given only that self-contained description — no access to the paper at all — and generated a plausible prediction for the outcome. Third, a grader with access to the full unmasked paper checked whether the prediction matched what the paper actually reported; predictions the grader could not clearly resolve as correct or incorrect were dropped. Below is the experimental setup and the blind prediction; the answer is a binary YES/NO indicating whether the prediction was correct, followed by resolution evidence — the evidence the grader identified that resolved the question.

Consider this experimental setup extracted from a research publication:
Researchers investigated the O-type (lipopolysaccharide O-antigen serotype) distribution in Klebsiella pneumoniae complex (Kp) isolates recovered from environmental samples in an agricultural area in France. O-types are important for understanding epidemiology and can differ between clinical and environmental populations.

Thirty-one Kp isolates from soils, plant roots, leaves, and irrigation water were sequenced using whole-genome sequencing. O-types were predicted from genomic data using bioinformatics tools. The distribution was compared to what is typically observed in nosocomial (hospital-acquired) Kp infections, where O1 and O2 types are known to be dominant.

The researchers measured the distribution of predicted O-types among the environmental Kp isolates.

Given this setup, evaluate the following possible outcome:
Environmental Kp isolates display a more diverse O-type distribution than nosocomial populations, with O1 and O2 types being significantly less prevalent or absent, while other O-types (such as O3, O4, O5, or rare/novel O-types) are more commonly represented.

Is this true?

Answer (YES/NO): YES